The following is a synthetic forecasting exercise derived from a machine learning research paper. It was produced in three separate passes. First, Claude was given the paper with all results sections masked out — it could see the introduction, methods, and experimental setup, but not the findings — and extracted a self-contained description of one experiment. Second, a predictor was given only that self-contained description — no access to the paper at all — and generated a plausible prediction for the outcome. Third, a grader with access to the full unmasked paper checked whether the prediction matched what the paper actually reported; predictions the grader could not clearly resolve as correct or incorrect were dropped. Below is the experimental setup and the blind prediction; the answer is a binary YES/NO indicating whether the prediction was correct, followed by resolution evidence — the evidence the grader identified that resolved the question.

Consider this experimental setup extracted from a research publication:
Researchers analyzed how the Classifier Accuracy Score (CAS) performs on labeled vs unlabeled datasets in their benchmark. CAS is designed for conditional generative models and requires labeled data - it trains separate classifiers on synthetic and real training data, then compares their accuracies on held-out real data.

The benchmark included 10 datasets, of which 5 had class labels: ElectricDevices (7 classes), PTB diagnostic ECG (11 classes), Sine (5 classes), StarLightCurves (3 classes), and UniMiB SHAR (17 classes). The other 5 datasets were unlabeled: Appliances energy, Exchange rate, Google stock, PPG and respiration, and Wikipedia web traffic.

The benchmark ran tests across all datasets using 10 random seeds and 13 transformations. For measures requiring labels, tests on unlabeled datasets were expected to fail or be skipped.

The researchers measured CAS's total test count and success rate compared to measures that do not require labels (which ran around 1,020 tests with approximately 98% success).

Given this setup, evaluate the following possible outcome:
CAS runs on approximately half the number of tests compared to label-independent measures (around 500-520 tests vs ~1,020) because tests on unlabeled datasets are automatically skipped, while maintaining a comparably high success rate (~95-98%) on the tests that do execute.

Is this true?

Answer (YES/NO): NO